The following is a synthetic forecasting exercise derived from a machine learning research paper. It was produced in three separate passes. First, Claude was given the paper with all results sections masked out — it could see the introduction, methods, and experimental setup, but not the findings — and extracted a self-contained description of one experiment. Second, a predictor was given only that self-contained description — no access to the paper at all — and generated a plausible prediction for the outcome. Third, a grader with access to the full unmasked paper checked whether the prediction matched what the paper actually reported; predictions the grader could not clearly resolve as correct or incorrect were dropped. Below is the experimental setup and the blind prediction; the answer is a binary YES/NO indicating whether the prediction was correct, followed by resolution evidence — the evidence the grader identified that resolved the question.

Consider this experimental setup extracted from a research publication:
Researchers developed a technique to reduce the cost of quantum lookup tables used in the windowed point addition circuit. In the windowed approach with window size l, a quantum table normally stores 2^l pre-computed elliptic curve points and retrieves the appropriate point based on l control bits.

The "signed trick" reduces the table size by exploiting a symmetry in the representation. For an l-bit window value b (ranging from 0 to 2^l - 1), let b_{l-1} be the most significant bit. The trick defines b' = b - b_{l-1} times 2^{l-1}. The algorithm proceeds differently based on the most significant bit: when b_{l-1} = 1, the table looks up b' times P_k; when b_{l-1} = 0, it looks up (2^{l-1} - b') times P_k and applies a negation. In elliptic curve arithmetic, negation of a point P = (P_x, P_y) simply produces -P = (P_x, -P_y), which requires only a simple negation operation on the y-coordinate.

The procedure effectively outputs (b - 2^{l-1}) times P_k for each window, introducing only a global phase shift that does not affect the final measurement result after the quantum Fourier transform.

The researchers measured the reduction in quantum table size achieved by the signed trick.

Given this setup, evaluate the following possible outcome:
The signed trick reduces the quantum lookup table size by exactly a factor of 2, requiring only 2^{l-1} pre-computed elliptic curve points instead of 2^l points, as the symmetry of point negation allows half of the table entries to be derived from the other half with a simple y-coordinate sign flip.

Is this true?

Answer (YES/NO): YES